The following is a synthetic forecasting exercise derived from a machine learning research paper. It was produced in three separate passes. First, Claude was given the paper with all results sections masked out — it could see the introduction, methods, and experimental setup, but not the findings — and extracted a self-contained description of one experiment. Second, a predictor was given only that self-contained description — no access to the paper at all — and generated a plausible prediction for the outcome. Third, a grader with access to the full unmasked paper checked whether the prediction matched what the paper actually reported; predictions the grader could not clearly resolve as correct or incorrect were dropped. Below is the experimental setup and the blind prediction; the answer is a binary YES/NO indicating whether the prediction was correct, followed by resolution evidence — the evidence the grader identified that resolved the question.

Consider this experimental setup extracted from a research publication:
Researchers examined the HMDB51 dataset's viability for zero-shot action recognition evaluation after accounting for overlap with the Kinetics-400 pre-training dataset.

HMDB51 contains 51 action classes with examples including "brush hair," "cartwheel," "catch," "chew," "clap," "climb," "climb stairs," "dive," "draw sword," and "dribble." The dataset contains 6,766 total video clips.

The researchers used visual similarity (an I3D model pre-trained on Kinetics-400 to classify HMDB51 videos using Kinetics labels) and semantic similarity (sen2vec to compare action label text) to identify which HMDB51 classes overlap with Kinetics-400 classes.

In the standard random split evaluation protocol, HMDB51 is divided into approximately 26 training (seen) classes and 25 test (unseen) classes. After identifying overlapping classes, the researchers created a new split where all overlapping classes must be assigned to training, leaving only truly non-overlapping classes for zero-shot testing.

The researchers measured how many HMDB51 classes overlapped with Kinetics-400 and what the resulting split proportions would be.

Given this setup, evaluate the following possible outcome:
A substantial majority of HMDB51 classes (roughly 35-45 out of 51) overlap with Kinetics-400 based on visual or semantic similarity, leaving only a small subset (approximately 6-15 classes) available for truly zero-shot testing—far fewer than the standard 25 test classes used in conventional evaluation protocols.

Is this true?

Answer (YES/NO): NO